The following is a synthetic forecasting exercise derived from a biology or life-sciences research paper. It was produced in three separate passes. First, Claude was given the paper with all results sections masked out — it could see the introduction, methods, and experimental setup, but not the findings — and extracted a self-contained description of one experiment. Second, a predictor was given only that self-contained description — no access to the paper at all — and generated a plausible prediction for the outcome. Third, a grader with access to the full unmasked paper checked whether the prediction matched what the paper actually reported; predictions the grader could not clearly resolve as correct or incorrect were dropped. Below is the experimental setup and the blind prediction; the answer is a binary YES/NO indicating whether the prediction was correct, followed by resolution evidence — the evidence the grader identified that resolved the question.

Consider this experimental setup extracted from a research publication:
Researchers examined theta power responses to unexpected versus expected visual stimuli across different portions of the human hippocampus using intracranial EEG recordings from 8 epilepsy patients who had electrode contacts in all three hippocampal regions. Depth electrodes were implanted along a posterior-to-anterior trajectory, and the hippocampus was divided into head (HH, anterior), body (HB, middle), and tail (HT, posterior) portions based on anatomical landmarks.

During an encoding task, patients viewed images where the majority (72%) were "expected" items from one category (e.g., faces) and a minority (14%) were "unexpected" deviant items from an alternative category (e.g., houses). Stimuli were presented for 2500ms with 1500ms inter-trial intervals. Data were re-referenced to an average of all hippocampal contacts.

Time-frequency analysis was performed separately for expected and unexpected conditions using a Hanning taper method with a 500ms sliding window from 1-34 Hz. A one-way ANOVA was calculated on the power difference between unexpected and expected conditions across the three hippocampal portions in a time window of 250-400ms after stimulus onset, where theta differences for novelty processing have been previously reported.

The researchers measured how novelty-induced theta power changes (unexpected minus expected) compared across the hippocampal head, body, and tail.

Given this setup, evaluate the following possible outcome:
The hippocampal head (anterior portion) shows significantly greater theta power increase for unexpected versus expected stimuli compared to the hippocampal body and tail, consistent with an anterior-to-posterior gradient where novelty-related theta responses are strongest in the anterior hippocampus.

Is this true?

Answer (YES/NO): NO